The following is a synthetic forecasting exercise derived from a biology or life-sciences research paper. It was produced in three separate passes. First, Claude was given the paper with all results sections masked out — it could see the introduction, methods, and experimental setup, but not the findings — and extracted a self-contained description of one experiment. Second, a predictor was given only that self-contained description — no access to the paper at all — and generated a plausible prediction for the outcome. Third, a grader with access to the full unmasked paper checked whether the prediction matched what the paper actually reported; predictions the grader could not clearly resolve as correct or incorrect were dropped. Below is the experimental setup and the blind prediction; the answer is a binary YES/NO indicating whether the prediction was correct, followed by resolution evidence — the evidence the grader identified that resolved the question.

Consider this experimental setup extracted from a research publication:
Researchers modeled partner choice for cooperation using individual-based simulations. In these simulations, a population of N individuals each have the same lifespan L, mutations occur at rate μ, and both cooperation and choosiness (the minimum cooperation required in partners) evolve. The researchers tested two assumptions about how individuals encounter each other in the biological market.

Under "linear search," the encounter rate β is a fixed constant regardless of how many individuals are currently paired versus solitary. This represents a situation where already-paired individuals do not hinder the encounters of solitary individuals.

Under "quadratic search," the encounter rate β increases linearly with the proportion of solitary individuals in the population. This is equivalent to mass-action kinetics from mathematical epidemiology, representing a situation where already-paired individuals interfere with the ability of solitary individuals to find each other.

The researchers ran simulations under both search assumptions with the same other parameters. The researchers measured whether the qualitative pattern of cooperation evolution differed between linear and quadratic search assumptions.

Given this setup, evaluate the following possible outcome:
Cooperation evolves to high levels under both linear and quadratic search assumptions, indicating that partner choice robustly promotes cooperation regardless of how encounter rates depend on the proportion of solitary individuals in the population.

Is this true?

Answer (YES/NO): YES